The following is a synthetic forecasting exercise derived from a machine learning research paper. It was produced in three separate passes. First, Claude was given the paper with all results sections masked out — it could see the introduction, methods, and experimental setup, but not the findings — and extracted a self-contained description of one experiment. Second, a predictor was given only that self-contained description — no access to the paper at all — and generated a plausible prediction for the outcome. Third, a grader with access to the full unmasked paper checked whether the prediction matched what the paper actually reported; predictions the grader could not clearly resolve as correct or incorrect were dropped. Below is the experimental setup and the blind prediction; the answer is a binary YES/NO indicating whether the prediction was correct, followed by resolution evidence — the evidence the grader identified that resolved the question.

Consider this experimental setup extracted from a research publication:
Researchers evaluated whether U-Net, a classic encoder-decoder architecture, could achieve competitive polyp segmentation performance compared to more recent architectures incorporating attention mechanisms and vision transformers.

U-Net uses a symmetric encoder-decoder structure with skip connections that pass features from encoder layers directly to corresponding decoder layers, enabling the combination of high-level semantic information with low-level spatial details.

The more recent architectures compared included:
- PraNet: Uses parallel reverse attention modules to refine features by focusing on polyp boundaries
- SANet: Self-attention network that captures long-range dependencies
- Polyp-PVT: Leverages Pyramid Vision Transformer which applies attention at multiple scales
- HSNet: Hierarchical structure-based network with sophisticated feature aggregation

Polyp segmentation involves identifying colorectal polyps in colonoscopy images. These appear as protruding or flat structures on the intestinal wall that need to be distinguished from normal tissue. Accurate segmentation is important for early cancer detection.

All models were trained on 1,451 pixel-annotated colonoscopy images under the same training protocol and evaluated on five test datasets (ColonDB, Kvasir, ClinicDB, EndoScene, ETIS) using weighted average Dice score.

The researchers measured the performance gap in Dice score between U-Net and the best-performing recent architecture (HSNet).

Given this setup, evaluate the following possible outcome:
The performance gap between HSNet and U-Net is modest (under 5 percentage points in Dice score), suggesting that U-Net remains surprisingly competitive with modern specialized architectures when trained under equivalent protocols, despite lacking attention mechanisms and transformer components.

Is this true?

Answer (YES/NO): NO